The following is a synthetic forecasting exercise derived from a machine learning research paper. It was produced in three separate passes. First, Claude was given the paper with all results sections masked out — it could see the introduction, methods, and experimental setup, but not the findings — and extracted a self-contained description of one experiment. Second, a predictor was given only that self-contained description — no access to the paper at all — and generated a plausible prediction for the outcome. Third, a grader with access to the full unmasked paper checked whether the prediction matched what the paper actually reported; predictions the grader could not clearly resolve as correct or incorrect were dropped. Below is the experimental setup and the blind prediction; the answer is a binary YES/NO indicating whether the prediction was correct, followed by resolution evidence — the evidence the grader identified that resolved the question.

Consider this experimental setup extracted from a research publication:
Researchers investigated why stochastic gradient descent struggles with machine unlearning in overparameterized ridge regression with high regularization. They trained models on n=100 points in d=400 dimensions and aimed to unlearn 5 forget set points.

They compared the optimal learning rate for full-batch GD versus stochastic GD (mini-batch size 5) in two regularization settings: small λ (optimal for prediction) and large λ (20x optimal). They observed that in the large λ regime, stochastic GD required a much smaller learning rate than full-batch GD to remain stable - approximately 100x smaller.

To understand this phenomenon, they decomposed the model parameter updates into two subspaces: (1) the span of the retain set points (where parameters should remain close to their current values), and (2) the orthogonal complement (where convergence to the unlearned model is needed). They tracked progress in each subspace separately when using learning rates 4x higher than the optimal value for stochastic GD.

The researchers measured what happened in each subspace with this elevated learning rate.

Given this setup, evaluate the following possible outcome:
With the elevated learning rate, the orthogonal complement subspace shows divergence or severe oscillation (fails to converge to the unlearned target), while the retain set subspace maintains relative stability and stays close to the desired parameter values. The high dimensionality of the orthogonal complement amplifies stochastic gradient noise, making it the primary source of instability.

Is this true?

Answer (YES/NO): NO